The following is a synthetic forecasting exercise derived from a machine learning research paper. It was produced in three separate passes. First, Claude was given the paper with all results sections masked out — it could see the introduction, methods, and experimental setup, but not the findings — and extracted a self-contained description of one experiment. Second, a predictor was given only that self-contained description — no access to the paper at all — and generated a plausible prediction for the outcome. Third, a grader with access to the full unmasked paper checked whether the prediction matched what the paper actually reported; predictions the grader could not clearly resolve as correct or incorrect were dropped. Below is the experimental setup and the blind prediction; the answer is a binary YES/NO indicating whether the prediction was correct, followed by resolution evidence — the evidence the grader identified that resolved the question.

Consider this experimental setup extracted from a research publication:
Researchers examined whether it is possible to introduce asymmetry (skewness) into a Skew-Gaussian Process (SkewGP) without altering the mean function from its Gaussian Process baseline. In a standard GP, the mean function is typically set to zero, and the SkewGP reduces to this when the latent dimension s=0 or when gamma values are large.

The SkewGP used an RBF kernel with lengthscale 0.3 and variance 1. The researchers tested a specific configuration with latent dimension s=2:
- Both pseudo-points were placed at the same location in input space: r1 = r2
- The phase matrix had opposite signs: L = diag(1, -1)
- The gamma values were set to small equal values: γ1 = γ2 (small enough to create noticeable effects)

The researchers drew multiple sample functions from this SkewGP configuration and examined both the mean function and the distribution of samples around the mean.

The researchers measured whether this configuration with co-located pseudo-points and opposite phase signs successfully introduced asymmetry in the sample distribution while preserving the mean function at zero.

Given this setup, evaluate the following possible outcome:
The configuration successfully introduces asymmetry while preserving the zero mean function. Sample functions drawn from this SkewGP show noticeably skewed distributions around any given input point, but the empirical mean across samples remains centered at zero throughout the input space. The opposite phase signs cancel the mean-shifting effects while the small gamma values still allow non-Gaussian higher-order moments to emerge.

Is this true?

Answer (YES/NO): YES